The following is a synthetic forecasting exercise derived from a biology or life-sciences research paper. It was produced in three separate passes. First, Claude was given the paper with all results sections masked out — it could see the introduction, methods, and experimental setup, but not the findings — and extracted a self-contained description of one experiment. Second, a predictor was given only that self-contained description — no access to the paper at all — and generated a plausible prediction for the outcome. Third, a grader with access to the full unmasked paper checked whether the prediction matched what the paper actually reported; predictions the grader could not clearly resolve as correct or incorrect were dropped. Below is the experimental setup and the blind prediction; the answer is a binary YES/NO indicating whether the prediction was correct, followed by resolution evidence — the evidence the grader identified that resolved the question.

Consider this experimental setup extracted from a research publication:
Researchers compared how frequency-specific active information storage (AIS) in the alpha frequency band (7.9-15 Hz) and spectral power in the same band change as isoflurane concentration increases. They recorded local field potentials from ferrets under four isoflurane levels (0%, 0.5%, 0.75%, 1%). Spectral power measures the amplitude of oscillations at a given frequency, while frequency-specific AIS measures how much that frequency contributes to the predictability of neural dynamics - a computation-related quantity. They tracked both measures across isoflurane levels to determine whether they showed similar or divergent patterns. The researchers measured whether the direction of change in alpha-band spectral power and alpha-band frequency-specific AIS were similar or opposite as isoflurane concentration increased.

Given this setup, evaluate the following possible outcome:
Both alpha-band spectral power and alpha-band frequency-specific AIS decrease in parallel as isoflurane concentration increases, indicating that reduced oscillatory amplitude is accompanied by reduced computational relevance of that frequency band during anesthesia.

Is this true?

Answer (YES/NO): NO